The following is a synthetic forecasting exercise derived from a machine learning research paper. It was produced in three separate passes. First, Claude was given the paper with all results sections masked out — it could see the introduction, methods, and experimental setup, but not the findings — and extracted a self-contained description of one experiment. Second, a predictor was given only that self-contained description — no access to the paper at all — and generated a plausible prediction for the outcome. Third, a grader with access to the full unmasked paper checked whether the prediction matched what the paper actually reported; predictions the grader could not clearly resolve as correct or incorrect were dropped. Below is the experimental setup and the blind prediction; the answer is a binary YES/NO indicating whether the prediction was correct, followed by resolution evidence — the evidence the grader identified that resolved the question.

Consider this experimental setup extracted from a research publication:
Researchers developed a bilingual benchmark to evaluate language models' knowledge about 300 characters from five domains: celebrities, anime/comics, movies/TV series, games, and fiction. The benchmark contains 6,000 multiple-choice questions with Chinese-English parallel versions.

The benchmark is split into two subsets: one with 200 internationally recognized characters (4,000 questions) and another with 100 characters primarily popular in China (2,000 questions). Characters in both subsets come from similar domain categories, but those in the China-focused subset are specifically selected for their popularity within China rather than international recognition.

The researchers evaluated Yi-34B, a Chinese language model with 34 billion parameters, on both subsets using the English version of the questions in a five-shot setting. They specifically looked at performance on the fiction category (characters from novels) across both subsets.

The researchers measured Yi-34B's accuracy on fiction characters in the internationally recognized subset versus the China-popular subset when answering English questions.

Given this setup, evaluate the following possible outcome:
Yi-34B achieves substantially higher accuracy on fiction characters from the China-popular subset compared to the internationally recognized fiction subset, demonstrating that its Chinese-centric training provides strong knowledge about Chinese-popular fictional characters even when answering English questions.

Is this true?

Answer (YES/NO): NO